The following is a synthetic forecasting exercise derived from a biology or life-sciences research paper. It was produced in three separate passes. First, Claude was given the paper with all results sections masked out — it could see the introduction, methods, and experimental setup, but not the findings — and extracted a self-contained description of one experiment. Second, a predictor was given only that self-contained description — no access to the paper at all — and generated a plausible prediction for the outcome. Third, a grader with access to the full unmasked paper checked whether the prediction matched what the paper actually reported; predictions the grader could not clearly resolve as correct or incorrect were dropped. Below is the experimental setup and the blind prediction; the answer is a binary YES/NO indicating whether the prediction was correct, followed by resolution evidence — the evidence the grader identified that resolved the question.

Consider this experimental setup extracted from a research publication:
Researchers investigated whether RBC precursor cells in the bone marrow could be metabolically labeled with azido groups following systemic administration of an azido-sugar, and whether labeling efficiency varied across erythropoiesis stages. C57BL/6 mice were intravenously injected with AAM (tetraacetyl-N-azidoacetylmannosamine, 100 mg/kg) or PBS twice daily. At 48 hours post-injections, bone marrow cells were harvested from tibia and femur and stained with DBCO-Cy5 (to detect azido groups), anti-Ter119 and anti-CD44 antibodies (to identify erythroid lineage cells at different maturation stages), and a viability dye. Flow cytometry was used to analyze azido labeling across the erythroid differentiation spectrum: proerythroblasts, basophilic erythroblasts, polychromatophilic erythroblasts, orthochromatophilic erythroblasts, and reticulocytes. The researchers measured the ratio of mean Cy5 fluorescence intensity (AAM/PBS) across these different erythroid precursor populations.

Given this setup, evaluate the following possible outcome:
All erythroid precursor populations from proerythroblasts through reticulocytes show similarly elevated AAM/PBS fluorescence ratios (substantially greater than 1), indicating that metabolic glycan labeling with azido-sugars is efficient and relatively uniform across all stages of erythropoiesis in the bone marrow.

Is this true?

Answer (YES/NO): NO